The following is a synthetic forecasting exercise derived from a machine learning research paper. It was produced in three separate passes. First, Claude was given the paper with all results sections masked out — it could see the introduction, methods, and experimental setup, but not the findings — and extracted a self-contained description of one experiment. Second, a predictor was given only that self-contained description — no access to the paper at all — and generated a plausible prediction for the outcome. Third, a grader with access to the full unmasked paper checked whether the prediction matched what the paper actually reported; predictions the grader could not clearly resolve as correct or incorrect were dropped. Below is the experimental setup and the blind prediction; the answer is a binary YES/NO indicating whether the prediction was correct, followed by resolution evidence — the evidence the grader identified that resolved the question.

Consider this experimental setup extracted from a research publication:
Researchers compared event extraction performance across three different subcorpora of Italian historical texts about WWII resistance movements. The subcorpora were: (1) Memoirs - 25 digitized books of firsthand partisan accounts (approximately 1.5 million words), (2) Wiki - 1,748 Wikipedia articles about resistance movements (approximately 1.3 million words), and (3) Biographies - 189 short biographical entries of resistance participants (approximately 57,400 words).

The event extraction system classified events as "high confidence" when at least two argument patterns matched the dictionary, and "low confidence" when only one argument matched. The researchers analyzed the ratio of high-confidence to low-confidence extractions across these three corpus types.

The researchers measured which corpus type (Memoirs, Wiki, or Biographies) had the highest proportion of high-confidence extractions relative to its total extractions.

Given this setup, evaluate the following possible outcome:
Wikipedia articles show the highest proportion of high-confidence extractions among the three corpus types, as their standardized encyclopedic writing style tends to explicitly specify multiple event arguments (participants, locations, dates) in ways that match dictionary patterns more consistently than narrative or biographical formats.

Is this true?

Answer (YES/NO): NO